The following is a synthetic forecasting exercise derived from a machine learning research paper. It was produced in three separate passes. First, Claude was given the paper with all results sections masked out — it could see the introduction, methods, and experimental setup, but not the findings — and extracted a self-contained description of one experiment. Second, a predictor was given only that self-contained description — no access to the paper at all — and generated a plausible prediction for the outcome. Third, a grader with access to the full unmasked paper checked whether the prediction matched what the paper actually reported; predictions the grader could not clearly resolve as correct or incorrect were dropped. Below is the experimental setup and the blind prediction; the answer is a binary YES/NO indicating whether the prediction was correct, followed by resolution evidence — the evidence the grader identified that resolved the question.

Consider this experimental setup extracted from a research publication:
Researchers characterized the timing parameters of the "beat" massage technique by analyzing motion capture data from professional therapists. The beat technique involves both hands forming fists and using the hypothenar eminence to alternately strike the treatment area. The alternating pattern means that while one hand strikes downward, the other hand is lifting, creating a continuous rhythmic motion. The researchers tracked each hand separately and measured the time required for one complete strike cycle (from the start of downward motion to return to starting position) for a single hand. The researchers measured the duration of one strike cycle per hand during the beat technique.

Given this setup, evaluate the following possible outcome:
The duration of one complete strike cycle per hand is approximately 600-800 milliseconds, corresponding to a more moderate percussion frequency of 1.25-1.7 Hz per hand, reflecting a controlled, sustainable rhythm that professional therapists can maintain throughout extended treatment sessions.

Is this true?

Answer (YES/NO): NO